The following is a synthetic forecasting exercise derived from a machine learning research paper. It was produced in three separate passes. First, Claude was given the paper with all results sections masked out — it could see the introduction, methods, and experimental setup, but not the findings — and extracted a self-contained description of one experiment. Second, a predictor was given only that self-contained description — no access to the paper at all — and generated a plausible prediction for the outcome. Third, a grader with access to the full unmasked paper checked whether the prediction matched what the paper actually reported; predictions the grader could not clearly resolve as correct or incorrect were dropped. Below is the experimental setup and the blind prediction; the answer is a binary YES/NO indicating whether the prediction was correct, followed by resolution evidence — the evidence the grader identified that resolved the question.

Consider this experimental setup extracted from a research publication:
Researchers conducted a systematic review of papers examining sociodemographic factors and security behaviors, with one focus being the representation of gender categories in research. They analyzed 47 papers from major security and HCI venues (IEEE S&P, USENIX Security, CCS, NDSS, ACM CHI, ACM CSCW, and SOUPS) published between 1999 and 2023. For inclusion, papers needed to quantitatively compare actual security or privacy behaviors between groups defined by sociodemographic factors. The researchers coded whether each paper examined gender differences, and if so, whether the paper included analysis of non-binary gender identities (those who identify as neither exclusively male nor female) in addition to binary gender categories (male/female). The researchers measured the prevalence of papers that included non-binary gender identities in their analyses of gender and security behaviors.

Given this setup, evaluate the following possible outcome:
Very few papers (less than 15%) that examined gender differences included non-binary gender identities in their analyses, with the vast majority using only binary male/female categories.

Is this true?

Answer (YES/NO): NO